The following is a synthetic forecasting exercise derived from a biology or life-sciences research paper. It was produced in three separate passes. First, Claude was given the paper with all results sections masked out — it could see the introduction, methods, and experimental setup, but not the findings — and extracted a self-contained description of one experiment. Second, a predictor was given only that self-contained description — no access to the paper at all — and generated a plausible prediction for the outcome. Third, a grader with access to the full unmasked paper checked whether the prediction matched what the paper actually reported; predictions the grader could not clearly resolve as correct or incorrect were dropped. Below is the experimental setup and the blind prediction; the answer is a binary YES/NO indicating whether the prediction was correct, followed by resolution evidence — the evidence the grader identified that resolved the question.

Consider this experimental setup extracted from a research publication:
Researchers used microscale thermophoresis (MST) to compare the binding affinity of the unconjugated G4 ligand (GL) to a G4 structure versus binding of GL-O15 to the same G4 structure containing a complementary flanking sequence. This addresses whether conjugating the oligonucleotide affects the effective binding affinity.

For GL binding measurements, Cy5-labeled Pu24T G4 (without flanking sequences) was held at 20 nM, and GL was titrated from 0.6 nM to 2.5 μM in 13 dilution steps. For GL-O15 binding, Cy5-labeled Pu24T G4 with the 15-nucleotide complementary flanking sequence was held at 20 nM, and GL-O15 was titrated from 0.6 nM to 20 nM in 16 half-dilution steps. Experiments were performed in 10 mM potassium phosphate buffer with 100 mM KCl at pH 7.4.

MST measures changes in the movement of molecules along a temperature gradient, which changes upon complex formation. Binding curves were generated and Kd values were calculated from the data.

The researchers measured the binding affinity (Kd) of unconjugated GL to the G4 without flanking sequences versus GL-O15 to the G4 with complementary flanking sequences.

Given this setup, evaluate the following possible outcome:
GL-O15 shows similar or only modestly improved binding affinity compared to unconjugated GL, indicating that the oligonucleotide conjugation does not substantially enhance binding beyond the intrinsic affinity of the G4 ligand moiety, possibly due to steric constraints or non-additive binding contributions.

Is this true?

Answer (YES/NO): NO